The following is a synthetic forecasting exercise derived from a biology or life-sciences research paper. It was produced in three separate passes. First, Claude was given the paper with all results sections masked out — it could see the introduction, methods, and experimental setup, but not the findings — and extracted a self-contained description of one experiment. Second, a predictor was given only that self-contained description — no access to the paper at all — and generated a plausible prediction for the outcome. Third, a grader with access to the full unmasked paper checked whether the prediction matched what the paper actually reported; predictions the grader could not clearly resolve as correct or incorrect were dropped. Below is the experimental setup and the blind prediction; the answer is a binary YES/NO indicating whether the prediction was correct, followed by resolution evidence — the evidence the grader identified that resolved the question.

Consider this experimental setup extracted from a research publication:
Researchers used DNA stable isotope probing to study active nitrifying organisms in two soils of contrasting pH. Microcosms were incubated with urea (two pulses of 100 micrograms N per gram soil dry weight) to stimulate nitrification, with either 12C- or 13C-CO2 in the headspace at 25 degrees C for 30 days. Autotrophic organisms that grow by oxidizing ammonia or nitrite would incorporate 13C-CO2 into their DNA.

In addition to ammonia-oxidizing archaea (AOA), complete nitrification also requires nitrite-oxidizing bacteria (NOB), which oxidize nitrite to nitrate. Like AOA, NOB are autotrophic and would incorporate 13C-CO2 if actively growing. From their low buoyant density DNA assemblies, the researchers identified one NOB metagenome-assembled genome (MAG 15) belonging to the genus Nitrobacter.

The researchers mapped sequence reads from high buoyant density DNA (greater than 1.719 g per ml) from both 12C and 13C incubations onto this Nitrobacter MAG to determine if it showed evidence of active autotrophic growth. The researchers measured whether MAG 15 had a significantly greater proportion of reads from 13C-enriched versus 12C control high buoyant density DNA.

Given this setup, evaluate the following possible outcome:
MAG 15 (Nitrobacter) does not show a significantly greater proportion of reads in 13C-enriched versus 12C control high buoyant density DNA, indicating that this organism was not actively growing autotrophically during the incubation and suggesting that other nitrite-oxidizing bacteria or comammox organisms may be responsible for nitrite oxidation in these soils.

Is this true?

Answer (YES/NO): NO